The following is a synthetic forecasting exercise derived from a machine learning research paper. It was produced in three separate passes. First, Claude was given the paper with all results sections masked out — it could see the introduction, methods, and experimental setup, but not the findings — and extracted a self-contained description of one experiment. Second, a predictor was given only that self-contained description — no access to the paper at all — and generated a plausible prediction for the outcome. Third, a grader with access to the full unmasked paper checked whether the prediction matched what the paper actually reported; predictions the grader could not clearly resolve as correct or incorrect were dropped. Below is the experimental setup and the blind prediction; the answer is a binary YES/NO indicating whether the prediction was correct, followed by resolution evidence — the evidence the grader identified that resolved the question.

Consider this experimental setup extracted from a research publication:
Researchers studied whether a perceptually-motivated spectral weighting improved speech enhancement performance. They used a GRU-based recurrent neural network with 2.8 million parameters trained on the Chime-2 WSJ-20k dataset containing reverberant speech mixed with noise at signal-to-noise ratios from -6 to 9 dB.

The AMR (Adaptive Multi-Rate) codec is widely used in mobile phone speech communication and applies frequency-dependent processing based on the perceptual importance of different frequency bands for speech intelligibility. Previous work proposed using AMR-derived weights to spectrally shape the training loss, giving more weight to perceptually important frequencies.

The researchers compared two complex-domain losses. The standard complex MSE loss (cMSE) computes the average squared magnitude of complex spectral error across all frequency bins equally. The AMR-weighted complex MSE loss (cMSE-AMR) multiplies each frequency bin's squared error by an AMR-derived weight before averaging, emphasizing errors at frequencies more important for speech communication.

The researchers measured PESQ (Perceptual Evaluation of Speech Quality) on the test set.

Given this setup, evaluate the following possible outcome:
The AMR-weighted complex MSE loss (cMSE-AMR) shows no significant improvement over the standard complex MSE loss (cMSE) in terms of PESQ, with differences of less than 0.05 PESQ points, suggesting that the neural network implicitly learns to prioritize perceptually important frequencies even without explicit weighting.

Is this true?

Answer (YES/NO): NO